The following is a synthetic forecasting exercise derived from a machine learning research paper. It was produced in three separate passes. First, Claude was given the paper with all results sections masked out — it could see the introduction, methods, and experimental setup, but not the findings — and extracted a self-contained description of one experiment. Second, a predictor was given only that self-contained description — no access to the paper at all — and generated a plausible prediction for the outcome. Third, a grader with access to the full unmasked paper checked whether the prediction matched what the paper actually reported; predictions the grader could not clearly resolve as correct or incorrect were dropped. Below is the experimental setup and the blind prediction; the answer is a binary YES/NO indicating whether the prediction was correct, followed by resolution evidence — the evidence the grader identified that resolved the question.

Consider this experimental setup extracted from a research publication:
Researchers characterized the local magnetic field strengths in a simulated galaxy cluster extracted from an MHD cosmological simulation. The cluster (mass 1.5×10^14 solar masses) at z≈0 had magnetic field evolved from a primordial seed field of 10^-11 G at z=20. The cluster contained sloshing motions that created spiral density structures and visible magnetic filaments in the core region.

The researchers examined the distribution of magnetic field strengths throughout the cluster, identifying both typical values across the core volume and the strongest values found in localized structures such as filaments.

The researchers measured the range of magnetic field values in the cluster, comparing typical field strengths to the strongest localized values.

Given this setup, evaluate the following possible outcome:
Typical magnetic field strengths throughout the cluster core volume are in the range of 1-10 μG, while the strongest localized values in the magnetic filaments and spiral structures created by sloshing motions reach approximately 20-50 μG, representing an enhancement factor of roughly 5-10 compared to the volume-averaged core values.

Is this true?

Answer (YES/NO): NO